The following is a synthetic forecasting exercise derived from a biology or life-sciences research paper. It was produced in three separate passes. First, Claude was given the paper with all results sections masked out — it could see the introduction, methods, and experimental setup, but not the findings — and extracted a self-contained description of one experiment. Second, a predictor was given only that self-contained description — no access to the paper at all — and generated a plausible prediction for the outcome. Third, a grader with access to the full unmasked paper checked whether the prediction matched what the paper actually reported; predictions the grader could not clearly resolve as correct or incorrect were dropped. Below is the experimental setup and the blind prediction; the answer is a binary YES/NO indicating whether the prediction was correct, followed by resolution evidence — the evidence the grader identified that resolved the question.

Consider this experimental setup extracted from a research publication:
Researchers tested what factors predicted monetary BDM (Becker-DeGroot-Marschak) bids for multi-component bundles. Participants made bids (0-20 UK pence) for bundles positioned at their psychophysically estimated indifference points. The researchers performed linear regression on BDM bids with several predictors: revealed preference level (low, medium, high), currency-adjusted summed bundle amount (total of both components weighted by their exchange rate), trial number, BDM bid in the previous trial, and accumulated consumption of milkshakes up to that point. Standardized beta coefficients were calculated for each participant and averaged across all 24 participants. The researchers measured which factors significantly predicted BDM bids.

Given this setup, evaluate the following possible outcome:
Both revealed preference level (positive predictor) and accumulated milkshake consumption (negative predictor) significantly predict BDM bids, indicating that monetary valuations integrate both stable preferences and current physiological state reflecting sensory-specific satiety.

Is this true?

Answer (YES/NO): NO